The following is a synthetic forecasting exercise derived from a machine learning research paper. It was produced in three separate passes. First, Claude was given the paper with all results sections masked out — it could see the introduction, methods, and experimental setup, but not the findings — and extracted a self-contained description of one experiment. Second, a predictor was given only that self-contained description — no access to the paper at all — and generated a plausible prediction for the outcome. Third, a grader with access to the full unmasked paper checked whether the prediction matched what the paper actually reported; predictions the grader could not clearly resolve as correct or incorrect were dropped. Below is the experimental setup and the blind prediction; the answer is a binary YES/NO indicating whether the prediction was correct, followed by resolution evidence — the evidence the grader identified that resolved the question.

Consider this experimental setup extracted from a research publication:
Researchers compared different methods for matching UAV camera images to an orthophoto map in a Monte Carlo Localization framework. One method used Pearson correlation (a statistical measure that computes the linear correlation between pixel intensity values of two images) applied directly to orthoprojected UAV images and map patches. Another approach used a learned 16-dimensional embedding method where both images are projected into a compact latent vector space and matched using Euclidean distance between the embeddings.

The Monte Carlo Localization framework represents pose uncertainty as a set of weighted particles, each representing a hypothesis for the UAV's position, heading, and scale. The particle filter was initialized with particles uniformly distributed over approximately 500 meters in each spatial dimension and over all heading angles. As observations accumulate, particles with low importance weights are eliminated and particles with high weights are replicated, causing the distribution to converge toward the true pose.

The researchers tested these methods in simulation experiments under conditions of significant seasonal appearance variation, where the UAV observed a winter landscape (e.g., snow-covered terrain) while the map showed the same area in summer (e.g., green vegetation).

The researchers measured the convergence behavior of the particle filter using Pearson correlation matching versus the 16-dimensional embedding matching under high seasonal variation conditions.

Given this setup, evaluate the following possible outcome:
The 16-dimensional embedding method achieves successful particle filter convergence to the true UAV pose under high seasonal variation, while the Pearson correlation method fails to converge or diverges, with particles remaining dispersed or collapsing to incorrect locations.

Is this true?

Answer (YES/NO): NO